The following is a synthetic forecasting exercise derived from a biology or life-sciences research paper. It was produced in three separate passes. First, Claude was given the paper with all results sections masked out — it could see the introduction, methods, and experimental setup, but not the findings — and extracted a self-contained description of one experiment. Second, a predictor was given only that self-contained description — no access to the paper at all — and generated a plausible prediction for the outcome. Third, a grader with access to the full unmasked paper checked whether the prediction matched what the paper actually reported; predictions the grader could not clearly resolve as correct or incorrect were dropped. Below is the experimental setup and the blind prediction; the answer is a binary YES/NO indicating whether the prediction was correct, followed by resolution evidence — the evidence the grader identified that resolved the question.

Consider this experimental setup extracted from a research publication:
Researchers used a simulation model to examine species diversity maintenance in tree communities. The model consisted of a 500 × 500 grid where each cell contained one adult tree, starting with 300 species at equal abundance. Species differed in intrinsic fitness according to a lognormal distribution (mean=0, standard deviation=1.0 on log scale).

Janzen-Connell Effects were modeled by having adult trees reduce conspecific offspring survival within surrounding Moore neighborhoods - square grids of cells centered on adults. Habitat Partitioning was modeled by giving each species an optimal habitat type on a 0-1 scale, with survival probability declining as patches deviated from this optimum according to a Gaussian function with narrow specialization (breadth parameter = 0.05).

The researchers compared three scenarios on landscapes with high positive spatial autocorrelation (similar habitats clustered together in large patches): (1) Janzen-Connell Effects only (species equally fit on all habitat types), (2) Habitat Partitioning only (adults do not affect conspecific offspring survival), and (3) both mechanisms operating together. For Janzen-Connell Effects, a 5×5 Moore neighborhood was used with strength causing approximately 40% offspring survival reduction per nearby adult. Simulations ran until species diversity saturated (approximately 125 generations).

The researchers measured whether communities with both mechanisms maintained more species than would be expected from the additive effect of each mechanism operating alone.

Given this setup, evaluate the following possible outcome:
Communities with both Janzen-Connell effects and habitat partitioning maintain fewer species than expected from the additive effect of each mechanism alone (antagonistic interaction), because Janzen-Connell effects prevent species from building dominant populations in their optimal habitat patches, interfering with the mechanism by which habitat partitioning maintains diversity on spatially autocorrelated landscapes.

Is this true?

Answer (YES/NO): NO